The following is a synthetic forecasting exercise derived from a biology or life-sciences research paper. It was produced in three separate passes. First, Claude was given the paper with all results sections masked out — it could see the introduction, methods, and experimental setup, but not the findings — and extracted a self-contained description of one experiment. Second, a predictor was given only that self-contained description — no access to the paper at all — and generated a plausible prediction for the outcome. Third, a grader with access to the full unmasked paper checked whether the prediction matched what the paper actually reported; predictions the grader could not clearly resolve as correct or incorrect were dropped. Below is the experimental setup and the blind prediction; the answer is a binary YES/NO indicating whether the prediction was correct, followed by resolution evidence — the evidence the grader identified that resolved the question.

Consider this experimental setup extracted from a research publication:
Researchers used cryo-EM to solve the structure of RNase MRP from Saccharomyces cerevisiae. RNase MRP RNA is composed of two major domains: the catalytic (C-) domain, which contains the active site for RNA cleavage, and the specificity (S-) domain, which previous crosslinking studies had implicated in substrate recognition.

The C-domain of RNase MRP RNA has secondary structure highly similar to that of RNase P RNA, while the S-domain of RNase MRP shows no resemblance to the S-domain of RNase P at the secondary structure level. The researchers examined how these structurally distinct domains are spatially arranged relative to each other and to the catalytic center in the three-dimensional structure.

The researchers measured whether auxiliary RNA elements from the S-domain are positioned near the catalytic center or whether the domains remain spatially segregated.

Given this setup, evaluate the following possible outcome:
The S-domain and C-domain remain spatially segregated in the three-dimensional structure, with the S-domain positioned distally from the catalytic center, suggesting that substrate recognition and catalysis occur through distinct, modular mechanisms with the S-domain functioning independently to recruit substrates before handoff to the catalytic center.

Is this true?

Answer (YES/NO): NO